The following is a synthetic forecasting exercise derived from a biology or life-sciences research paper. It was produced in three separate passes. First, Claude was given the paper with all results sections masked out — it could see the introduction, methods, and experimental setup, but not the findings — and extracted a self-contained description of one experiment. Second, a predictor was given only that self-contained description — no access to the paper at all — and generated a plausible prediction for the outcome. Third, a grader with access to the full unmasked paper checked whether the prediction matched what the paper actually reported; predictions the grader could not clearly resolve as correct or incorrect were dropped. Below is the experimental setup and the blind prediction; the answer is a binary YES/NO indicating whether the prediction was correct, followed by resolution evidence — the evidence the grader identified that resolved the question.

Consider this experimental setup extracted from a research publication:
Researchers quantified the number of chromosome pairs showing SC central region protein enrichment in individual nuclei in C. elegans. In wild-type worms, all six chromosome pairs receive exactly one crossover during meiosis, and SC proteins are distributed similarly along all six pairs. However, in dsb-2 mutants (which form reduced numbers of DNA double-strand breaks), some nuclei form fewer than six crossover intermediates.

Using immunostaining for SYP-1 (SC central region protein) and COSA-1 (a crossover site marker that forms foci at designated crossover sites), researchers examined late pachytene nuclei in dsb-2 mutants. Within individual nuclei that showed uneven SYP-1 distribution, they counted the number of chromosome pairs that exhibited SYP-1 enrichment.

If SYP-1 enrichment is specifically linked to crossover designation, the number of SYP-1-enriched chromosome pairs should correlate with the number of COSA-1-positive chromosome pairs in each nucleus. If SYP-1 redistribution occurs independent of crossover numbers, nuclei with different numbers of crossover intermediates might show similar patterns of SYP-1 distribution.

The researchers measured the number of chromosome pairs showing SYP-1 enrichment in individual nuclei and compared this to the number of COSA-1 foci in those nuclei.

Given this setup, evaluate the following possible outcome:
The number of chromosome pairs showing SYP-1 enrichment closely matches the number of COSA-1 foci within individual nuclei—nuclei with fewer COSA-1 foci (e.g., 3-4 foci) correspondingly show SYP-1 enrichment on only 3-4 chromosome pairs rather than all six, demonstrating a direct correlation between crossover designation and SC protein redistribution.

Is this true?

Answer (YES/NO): YES